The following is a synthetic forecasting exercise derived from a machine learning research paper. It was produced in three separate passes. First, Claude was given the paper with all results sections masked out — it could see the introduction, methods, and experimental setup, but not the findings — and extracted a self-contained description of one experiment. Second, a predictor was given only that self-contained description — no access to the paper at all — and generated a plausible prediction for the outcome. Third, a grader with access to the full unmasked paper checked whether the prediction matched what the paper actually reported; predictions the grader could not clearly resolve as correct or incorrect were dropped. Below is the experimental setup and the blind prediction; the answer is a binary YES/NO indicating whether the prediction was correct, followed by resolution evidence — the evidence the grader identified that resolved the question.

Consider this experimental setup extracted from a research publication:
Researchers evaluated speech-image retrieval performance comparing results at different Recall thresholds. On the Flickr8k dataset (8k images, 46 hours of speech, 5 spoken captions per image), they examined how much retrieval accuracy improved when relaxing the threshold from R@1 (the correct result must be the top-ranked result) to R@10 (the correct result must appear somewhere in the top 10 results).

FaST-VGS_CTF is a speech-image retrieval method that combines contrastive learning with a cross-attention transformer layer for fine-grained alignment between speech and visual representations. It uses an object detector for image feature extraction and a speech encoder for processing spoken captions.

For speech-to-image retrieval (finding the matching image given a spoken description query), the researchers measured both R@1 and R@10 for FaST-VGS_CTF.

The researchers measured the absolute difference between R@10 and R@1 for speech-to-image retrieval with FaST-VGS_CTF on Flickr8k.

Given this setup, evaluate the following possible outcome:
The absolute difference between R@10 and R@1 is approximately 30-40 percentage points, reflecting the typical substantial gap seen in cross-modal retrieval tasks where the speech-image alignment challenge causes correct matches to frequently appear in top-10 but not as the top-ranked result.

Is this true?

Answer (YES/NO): NO